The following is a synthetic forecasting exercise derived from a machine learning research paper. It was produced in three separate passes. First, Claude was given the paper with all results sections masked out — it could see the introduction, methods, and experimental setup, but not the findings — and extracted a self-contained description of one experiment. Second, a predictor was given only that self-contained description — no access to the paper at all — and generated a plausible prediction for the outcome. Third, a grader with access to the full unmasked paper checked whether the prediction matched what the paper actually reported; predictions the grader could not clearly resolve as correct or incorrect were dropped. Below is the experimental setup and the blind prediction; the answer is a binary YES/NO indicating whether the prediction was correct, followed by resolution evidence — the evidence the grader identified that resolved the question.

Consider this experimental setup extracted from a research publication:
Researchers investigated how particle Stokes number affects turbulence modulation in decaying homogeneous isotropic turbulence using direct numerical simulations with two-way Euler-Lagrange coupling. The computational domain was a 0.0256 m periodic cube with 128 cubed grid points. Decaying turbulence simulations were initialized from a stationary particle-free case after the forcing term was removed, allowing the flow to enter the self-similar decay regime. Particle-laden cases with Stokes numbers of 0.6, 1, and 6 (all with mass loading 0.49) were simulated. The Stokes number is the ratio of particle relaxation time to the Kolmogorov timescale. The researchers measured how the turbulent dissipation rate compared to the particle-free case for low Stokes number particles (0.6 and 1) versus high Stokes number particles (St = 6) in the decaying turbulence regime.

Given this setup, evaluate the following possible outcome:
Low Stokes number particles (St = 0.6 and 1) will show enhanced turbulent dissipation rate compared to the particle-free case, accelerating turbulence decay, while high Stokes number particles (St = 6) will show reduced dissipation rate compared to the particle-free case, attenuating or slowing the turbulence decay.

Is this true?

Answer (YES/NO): YES